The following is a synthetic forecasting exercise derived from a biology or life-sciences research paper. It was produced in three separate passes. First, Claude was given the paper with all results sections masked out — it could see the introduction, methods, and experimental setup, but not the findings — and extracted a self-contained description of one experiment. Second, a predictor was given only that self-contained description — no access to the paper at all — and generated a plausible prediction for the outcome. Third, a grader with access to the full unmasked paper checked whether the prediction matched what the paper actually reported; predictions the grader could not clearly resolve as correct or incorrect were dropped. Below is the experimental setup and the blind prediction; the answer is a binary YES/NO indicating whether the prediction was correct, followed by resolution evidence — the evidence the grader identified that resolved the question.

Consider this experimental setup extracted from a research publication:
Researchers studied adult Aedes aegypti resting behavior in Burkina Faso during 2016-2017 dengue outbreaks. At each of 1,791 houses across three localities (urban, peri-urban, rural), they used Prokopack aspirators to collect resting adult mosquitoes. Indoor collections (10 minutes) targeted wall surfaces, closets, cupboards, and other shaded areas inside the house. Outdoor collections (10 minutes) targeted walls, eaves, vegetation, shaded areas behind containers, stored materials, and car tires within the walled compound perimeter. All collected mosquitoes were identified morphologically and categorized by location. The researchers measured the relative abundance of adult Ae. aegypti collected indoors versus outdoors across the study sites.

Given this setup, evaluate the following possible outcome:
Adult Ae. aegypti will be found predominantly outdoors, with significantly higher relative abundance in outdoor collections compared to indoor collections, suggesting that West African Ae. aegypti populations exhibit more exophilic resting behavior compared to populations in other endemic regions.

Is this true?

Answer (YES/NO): YES